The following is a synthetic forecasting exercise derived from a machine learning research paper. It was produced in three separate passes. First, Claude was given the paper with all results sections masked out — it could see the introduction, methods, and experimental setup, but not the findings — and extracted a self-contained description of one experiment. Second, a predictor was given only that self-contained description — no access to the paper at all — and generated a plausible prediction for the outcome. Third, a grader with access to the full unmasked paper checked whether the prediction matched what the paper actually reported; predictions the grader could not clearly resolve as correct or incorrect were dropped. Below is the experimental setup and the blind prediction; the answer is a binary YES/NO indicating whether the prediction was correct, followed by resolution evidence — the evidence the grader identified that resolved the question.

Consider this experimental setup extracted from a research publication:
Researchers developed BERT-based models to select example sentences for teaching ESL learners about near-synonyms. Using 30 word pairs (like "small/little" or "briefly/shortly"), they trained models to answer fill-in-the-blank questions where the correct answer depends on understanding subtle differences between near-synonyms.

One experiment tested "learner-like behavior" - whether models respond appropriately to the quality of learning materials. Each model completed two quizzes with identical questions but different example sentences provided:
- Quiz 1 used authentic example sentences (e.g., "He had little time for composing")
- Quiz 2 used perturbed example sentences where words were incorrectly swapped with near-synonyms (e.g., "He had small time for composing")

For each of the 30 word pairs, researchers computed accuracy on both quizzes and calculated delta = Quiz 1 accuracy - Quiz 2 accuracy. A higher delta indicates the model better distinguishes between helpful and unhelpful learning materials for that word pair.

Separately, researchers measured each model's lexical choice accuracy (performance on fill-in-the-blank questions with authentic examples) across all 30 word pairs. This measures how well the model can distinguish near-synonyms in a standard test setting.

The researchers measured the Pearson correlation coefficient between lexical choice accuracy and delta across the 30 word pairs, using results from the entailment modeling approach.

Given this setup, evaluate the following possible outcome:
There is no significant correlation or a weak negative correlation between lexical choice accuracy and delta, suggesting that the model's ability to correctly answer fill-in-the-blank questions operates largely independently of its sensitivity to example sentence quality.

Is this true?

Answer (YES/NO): NO